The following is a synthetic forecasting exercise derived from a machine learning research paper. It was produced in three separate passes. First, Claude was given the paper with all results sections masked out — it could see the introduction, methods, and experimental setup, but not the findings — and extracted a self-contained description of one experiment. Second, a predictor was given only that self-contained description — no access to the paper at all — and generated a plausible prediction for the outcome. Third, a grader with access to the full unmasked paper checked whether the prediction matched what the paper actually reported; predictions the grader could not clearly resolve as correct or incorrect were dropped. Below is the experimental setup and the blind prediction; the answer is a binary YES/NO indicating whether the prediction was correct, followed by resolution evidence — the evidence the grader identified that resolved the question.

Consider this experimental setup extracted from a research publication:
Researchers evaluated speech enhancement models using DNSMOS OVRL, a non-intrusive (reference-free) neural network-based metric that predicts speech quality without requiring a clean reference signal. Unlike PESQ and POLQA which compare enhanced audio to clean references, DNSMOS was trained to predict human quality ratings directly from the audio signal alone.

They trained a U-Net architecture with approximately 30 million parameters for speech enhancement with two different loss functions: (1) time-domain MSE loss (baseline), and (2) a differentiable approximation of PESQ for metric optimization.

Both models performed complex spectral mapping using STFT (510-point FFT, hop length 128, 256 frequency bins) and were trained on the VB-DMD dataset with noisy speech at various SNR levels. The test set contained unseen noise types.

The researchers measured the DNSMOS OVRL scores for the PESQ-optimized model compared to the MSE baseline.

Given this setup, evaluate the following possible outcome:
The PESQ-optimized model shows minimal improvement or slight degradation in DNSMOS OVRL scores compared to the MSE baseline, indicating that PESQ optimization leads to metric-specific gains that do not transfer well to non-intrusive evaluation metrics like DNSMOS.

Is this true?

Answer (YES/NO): NO